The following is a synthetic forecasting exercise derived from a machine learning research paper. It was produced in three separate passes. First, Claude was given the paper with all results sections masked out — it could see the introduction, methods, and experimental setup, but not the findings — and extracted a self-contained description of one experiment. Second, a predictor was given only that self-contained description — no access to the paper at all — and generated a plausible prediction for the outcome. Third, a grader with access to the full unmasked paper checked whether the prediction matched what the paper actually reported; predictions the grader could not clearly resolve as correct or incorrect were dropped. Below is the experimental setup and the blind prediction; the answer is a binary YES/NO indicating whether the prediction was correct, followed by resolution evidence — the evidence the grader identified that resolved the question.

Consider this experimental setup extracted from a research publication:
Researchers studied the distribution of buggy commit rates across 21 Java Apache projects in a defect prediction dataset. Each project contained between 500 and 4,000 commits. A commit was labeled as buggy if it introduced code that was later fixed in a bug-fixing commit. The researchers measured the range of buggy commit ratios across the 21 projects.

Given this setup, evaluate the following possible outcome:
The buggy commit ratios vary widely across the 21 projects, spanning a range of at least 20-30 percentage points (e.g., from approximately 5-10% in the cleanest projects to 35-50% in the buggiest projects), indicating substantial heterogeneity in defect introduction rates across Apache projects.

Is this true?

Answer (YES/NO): NO